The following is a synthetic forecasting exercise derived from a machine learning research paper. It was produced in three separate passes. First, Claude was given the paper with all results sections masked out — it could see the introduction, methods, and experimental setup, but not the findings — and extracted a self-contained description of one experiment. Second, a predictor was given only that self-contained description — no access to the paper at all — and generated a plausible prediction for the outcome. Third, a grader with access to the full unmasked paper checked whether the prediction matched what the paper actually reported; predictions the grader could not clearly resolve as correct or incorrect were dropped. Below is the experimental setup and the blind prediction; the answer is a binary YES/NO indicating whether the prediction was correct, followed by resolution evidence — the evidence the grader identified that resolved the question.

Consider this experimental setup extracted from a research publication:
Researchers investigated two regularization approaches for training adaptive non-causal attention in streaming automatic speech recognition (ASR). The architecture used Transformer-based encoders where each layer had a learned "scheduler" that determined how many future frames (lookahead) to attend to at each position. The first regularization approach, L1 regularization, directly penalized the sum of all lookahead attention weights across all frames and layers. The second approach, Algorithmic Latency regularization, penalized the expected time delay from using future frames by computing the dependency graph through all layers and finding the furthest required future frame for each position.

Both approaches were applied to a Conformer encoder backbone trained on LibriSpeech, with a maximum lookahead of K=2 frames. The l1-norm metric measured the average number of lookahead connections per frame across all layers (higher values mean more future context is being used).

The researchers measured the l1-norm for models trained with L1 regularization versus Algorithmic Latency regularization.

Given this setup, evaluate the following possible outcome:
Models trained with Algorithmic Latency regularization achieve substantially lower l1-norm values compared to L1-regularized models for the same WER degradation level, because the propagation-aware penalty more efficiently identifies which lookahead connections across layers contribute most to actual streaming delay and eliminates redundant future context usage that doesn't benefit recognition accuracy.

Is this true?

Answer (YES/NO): NO